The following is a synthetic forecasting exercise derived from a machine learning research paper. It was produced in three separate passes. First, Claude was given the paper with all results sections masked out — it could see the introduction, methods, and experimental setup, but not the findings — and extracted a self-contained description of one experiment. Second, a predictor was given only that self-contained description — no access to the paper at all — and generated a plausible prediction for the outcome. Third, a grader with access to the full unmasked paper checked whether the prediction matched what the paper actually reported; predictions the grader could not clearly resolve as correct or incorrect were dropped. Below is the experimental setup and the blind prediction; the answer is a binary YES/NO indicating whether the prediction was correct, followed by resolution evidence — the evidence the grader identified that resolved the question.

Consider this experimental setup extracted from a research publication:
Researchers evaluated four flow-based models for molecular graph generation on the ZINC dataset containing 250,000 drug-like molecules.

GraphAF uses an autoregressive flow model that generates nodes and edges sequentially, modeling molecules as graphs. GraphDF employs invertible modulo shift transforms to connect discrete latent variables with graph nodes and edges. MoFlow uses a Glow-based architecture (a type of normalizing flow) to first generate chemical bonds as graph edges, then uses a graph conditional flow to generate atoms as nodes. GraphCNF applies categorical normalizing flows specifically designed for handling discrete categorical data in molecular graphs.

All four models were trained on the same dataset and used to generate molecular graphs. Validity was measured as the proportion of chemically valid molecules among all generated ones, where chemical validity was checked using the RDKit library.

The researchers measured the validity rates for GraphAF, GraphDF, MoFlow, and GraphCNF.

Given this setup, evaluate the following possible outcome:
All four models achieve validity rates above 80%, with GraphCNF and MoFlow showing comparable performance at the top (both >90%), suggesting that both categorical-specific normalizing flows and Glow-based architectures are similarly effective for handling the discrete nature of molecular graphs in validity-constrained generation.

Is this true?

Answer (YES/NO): NO